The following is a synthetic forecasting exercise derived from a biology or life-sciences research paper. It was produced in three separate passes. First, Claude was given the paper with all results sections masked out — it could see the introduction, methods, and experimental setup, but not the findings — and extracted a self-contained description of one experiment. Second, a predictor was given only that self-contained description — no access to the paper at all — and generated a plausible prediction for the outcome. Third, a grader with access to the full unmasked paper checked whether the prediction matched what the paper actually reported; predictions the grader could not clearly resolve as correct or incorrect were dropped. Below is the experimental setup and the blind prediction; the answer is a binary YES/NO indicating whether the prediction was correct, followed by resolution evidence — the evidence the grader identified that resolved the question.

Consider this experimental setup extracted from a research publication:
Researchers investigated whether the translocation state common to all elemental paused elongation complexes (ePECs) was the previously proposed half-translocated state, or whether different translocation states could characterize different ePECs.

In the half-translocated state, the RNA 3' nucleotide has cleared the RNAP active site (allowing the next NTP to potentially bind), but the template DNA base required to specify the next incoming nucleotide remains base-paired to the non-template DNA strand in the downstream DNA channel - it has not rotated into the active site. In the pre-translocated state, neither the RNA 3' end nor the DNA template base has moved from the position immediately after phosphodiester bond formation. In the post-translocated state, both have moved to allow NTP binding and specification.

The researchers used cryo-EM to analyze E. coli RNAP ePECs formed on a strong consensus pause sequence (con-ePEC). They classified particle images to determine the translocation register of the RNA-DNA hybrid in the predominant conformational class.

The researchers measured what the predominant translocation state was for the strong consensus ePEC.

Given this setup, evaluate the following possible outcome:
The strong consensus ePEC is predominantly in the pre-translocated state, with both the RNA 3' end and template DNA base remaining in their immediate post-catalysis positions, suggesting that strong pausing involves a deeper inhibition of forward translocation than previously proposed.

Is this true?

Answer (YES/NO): YES